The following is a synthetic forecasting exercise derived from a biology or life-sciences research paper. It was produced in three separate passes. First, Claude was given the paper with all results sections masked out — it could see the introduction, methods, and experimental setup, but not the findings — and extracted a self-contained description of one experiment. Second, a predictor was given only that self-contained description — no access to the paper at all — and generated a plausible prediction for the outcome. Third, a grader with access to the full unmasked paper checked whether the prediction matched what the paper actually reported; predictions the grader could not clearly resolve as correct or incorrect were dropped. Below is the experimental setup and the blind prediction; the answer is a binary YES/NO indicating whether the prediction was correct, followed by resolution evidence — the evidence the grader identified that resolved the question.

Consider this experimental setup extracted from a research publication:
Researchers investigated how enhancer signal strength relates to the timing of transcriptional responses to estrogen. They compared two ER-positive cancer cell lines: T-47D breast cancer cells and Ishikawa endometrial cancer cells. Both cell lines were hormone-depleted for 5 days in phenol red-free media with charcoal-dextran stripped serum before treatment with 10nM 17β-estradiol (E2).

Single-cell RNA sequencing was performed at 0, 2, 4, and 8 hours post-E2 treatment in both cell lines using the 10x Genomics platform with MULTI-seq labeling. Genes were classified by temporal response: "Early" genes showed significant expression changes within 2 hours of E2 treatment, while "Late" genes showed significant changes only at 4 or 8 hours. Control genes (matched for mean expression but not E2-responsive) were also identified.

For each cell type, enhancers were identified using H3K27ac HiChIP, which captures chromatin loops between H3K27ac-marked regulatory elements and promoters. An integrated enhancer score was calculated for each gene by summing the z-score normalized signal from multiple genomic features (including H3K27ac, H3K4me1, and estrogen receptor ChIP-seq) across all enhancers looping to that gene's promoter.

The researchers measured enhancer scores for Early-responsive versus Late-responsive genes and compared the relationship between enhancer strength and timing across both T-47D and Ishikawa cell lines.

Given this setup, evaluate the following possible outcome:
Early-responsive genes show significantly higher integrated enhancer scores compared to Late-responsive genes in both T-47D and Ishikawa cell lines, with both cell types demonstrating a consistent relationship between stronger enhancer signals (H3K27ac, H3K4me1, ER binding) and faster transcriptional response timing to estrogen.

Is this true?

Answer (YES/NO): YES